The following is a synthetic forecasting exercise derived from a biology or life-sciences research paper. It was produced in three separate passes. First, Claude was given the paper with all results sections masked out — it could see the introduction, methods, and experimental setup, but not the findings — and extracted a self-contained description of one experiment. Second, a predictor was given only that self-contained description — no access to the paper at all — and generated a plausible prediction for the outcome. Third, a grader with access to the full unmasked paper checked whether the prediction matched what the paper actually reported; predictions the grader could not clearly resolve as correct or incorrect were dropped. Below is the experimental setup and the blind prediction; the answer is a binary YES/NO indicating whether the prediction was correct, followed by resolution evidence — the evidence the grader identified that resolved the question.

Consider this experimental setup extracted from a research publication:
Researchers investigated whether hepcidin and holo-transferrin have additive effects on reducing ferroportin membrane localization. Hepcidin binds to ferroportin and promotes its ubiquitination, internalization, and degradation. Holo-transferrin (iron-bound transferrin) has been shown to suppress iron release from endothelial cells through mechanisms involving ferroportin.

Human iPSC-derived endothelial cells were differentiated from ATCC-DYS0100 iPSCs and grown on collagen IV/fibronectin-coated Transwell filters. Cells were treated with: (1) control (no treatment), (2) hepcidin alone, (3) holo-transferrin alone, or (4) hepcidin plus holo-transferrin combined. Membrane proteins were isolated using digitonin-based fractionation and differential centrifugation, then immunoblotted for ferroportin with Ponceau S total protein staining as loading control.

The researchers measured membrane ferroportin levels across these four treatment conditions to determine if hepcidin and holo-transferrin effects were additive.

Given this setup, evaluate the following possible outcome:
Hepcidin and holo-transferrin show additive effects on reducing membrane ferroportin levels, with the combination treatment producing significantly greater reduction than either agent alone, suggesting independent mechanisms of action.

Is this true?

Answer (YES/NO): NO